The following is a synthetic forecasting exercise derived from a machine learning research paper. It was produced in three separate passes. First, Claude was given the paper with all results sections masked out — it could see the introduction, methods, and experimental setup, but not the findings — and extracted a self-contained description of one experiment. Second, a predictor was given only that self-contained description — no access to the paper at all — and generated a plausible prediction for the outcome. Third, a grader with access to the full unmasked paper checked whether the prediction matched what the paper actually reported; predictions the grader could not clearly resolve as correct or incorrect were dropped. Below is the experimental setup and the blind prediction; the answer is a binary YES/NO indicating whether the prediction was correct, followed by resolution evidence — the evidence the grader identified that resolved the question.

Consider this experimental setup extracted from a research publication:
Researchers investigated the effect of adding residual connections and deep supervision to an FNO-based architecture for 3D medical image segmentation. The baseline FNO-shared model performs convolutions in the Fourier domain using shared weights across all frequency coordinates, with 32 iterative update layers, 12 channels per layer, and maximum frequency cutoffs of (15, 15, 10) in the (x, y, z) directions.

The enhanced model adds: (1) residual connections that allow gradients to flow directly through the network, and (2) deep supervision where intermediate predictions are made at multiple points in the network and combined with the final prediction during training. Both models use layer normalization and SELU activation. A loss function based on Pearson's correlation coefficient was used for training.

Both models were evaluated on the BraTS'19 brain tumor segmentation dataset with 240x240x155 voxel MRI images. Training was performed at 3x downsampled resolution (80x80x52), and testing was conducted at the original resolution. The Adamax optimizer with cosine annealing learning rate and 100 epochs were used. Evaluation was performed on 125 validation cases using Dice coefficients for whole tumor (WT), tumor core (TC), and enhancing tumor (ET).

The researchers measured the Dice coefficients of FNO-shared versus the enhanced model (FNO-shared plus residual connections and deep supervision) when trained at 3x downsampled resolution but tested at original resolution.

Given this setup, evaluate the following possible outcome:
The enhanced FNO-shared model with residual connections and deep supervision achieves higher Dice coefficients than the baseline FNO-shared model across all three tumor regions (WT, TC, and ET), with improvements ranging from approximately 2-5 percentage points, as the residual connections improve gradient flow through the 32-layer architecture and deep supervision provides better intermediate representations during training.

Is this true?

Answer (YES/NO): NO